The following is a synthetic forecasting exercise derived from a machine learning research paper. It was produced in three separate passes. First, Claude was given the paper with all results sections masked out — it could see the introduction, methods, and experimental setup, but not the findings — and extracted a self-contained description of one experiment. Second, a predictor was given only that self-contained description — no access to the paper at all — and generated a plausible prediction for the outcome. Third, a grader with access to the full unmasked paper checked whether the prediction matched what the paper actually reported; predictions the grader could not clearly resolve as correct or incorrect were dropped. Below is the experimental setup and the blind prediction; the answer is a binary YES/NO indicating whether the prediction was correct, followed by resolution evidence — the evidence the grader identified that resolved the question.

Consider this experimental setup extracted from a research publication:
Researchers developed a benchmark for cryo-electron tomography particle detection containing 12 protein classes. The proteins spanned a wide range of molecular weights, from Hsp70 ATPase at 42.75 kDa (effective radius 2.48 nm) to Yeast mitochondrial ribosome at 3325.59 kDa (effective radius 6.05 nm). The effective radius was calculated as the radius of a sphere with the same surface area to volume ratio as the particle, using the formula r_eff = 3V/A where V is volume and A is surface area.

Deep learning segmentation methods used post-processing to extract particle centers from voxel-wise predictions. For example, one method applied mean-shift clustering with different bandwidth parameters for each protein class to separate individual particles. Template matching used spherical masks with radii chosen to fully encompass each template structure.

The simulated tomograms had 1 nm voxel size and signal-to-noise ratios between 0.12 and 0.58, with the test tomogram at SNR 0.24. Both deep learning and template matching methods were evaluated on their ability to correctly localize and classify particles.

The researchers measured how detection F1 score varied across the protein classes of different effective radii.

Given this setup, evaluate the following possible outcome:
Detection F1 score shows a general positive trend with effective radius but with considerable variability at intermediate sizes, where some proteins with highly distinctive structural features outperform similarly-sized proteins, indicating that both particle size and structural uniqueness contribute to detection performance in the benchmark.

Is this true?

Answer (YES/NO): NO